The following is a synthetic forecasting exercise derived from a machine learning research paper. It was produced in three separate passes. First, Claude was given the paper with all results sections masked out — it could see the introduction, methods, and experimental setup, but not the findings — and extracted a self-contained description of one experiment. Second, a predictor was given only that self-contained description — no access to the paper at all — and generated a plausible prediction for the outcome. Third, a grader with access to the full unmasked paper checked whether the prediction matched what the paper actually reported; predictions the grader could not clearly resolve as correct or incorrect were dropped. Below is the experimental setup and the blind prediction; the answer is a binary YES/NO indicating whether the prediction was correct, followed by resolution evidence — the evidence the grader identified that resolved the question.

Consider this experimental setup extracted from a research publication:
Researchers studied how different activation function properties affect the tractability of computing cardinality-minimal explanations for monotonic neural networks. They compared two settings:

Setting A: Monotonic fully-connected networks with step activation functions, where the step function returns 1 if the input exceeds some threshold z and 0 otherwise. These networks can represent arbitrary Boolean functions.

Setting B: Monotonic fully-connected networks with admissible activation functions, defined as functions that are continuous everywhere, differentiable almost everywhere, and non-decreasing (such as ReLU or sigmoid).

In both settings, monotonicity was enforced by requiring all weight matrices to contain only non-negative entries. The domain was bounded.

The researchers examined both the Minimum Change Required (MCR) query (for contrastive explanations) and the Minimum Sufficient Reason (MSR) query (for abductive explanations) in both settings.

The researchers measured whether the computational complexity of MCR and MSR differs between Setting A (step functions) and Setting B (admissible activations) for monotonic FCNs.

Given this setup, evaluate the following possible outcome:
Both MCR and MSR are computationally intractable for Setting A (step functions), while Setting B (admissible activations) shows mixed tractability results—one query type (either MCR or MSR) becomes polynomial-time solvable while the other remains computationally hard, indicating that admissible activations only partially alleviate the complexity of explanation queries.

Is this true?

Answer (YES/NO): NO